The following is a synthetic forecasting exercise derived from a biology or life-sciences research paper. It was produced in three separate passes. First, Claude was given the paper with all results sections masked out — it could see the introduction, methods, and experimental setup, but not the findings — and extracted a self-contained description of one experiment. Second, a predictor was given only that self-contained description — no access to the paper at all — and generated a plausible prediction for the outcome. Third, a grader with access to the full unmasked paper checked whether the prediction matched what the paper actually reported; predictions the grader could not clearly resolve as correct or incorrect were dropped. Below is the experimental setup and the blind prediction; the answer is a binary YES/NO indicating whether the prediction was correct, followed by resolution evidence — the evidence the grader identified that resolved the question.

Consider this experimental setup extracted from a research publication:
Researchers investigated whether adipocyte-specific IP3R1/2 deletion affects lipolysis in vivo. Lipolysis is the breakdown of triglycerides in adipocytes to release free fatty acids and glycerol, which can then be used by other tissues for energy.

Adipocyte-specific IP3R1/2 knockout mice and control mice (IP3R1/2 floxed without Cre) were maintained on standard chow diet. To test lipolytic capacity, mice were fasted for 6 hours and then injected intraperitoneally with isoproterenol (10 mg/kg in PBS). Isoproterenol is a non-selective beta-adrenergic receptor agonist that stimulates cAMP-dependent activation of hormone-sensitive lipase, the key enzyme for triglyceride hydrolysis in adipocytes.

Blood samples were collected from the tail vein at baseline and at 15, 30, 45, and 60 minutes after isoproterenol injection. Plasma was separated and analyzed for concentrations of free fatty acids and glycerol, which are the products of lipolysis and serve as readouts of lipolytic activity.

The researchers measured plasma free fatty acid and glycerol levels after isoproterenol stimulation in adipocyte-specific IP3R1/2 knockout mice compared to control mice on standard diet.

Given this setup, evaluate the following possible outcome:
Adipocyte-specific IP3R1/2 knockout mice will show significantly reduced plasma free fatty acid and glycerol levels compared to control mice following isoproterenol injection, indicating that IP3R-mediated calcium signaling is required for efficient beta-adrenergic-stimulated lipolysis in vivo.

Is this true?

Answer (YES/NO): NO